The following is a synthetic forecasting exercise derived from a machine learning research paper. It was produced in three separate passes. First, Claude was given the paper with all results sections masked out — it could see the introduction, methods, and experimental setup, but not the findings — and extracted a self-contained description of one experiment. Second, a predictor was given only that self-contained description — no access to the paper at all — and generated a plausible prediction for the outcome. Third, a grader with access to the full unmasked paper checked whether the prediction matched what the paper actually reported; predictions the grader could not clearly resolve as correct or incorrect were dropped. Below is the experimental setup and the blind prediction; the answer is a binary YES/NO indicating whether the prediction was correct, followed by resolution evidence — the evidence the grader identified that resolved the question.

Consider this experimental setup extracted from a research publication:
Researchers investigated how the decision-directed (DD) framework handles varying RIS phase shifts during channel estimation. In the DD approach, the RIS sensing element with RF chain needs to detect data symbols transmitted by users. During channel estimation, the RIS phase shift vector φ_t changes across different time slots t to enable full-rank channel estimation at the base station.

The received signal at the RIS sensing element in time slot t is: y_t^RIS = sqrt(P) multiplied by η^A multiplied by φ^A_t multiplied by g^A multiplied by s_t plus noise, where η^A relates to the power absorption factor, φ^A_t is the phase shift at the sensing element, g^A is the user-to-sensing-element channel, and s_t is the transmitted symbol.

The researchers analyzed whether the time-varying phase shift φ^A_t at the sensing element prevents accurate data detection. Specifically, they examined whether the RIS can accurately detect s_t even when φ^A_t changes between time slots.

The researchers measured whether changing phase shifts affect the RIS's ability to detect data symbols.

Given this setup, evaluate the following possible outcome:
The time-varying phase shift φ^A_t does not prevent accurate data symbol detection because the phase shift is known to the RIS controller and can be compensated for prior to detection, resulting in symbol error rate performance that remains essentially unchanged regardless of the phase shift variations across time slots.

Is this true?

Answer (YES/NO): YES